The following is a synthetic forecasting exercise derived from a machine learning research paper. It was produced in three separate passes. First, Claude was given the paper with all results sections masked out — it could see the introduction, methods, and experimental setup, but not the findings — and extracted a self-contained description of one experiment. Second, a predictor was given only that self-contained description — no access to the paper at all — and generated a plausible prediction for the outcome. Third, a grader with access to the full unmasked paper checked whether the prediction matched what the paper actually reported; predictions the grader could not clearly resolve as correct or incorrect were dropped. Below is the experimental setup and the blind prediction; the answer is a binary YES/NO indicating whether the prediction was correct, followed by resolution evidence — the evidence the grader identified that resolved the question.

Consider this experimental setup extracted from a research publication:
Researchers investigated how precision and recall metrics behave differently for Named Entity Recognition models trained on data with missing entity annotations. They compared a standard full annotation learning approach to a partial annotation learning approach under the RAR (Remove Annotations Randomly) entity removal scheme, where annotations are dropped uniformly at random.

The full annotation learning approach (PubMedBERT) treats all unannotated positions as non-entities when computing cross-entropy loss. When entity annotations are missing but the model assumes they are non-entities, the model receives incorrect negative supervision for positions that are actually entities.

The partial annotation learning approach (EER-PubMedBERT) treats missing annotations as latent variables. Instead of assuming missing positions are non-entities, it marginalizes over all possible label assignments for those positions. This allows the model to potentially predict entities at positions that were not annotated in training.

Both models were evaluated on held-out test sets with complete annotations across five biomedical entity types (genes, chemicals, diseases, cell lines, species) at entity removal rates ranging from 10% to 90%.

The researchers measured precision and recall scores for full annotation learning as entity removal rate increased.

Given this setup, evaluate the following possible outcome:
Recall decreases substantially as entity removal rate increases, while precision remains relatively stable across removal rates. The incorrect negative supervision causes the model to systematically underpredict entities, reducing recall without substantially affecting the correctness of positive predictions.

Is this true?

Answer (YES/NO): YES